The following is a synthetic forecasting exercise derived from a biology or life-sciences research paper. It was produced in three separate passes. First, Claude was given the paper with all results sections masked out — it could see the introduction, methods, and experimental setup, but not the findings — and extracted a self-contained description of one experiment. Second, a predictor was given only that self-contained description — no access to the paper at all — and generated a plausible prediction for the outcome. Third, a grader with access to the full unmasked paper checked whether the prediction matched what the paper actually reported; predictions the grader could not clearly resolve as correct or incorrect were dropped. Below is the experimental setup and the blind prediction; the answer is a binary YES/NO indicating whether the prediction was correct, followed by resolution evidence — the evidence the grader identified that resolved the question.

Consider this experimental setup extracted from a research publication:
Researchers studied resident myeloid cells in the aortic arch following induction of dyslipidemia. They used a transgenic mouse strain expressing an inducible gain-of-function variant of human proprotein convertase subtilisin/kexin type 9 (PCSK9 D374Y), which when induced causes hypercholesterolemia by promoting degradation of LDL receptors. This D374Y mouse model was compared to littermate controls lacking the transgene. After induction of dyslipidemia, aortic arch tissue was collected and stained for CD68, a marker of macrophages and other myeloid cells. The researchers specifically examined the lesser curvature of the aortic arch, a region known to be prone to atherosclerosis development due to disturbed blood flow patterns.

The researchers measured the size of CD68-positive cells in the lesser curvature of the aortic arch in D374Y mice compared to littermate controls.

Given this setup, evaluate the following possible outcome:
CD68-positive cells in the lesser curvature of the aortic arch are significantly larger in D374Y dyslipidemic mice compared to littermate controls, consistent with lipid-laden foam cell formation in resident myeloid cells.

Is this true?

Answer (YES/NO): YES